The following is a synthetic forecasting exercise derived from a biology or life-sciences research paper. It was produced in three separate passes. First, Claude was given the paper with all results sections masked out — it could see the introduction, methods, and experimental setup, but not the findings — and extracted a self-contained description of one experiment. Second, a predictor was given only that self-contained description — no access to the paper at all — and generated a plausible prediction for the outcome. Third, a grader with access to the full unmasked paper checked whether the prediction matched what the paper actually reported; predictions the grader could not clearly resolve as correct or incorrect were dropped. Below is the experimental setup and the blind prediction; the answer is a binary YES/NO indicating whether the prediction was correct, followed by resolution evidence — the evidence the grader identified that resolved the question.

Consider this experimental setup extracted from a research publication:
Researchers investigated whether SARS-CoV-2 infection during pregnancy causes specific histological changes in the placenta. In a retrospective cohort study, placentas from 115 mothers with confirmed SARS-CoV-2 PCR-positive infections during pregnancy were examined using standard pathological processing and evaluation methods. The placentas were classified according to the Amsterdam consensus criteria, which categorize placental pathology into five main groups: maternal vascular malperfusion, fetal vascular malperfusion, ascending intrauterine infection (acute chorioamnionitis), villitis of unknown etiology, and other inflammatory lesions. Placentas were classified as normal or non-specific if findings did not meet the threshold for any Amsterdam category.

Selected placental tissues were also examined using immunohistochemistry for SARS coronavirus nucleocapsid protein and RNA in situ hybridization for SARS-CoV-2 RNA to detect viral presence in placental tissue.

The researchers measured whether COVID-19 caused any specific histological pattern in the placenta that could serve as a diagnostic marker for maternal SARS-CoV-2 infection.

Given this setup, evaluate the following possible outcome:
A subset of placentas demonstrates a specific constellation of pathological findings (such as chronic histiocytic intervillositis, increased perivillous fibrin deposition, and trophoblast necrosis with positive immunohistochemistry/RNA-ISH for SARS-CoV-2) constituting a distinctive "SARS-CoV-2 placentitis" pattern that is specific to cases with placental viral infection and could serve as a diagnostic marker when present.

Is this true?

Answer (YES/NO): NO